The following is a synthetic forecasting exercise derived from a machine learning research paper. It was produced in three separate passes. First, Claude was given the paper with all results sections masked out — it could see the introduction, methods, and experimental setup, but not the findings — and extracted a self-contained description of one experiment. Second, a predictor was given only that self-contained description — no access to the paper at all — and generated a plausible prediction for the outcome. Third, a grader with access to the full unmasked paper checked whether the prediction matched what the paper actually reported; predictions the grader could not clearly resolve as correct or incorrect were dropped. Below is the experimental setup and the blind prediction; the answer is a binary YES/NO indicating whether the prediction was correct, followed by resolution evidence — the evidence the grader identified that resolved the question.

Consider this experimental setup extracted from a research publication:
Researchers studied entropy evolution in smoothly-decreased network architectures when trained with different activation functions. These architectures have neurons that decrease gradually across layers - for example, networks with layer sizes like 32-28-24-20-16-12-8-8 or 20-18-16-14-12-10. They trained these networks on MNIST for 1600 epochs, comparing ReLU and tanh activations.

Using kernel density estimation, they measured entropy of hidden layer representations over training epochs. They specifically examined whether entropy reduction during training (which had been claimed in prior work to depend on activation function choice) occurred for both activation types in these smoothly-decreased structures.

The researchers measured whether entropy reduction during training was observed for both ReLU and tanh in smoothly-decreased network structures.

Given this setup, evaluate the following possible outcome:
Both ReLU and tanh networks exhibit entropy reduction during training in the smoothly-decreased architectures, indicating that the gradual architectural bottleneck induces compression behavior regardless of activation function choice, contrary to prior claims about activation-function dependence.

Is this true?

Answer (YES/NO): NO